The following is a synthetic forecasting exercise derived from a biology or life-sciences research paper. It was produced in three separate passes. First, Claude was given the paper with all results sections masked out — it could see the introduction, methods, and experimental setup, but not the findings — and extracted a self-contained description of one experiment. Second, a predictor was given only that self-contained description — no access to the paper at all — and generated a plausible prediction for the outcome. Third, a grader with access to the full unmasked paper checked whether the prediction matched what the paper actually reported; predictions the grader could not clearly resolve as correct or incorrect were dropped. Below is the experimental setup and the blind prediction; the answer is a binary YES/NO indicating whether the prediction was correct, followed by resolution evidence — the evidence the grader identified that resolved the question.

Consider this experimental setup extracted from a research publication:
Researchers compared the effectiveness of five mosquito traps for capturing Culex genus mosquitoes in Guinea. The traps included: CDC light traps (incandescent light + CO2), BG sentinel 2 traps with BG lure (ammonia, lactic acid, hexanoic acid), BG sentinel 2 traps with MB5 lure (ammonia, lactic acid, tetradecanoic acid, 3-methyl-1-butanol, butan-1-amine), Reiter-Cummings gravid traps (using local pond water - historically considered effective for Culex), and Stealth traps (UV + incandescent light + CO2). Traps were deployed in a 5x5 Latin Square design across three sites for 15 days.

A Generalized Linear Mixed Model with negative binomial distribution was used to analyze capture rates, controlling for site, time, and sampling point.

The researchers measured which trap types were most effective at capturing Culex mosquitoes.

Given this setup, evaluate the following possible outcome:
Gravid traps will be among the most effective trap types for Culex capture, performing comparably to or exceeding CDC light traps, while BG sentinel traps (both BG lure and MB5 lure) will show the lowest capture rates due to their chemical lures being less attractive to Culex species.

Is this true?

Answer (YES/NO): NO